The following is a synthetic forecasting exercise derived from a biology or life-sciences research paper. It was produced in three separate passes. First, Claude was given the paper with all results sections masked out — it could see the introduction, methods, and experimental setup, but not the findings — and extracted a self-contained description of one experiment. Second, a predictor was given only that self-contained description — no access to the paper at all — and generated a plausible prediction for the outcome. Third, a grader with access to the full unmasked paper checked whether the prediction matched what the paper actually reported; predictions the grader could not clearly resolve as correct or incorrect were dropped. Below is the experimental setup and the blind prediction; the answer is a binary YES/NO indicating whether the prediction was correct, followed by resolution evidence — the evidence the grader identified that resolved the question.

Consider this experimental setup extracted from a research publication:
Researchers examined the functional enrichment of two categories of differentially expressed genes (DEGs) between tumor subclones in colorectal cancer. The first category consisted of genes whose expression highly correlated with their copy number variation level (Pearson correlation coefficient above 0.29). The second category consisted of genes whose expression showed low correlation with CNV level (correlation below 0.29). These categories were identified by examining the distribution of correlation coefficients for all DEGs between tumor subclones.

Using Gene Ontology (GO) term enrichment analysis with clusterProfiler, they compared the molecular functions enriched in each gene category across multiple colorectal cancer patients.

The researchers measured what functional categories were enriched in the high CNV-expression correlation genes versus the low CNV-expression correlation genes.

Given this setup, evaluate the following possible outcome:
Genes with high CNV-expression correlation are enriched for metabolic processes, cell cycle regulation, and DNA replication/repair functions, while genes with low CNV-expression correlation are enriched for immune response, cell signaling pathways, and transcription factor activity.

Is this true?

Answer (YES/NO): NO